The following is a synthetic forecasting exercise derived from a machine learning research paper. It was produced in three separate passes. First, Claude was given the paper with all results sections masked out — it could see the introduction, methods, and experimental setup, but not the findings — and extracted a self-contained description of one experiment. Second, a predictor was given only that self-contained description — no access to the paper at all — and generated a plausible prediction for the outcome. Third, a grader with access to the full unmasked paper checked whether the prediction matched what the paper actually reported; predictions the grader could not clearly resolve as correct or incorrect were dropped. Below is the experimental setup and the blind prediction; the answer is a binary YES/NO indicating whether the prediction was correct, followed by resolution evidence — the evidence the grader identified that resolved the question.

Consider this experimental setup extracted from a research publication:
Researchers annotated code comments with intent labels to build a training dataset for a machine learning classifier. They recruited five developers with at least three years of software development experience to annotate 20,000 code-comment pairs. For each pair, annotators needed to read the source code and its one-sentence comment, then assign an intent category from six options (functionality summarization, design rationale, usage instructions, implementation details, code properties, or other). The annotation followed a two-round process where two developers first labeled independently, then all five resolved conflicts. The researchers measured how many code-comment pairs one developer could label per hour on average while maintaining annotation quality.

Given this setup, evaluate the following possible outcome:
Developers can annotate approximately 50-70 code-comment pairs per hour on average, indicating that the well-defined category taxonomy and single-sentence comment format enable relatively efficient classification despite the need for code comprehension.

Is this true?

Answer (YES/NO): YES